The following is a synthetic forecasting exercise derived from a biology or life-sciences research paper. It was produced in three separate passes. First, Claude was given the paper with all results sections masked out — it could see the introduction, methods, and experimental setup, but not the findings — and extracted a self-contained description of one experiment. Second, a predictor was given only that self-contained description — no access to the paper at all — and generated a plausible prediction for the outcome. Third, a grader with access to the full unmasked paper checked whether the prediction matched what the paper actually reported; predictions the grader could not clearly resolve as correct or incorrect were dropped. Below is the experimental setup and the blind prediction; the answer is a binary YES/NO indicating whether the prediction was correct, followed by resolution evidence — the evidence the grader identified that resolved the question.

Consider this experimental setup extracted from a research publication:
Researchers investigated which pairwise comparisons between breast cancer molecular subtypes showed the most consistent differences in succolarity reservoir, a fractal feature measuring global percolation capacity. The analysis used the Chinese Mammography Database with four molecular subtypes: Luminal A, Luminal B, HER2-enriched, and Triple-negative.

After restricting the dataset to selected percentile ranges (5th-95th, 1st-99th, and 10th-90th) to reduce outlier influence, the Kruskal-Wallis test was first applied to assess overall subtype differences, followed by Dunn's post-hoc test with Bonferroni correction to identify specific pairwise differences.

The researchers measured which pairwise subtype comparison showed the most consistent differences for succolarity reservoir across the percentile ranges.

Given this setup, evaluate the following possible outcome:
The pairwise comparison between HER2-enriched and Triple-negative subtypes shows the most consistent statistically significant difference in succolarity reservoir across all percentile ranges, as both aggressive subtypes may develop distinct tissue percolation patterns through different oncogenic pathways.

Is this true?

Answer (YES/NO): NO